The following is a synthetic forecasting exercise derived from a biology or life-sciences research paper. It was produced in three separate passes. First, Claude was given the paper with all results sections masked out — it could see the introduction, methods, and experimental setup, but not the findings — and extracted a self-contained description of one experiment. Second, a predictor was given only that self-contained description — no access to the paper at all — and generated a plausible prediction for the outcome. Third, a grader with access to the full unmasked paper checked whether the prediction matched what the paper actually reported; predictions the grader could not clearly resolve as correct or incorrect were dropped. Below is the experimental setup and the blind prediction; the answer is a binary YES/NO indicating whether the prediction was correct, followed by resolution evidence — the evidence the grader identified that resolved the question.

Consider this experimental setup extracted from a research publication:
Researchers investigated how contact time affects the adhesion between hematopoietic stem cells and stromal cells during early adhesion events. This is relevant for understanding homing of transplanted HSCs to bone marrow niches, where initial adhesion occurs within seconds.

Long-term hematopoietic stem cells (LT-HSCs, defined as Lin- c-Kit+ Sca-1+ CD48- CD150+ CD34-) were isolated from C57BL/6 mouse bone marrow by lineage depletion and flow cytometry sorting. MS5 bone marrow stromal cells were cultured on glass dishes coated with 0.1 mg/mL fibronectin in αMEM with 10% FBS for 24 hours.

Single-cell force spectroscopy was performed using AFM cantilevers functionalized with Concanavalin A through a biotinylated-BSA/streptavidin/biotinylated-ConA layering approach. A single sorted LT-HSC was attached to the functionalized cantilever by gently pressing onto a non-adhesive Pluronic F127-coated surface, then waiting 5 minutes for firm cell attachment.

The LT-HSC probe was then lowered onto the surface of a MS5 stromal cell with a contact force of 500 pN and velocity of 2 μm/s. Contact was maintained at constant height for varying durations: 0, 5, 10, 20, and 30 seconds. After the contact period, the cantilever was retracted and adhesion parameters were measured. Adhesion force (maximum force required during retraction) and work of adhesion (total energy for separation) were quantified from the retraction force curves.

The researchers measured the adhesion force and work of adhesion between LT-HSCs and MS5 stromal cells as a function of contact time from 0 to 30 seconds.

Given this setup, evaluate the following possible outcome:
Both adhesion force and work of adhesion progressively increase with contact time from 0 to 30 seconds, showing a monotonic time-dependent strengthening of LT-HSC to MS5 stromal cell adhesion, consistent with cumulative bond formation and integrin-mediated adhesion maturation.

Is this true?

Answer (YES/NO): NO